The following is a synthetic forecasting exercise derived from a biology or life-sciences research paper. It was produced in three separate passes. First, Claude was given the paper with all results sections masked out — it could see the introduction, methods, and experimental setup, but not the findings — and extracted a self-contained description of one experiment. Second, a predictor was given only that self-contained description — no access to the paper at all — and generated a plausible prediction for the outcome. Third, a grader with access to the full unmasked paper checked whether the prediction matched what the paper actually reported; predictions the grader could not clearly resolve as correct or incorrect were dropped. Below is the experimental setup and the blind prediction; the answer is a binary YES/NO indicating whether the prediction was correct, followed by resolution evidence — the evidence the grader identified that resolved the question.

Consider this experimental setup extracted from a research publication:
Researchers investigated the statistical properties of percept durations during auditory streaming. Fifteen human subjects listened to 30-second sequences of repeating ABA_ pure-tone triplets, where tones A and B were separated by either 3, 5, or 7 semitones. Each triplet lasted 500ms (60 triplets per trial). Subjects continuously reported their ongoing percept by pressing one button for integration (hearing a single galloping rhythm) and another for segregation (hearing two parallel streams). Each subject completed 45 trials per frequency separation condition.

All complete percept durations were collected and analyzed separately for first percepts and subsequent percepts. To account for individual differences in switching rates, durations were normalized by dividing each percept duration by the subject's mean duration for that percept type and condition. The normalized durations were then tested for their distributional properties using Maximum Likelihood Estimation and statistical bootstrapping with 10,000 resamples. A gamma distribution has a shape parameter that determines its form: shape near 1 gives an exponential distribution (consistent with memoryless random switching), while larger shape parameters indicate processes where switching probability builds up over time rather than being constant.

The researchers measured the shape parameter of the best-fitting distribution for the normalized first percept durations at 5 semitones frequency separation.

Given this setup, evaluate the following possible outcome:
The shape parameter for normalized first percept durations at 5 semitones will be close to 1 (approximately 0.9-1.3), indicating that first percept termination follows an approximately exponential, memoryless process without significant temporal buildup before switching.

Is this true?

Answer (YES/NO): NO